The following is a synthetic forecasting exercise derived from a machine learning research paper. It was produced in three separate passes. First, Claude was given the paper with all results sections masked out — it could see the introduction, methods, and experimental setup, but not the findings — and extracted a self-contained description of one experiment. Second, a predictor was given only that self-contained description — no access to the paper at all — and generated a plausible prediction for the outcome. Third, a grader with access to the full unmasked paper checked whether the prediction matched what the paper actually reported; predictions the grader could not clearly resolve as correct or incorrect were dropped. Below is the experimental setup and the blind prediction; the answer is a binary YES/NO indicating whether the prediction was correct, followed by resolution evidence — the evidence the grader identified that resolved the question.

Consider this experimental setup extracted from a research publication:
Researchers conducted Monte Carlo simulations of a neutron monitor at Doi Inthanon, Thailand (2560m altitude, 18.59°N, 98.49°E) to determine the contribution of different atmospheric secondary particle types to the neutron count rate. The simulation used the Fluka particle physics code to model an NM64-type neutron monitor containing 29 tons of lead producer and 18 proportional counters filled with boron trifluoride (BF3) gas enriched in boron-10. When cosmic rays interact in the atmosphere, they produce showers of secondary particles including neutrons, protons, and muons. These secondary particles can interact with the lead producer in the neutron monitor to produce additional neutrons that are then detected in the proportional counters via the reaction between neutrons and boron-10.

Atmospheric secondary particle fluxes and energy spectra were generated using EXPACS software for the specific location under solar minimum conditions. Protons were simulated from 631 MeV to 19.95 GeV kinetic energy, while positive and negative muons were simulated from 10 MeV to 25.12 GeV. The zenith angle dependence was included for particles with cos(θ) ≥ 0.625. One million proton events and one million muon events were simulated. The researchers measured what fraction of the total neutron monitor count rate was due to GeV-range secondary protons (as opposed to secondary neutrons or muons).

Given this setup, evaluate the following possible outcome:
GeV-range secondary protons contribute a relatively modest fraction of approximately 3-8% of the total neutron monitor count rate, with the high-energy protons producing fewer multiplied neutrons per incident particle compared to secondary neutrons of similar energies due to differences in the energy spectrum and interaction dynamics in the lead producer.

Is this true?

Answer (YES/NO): NO